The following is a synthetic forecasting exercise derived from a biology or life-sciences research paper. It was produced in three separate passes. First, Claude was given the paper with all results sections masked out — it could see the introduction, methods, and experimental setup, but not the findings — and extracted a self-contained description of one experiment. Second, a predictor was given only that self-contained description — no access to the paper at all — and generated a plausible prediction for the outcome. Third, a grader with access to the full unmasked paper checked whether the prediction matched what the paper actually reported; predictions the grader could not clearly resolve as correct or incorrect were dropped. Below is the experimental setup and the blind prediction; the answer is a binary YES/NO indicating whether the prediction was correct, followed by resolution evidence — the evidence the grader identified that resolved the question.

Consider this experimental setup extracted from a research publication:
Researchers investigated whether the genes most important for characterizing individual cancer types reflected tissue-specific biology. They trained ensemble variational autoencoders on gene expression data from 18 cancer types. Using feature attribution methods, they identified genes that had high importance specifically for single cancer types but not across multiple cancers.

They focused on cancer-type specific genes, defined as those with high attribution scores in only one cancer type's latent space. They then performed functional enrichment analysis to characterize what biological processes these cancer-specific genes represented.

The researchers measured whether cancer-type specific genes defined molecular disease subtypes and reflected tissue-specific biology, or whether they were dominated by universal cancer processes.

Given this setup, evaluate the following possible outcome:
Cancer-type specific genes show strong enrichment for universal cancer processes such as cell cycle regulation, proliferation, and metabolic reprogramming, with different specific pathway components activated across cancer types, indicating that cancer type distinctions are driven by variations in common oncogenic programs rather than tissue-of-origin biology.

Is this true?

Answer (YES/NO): NO